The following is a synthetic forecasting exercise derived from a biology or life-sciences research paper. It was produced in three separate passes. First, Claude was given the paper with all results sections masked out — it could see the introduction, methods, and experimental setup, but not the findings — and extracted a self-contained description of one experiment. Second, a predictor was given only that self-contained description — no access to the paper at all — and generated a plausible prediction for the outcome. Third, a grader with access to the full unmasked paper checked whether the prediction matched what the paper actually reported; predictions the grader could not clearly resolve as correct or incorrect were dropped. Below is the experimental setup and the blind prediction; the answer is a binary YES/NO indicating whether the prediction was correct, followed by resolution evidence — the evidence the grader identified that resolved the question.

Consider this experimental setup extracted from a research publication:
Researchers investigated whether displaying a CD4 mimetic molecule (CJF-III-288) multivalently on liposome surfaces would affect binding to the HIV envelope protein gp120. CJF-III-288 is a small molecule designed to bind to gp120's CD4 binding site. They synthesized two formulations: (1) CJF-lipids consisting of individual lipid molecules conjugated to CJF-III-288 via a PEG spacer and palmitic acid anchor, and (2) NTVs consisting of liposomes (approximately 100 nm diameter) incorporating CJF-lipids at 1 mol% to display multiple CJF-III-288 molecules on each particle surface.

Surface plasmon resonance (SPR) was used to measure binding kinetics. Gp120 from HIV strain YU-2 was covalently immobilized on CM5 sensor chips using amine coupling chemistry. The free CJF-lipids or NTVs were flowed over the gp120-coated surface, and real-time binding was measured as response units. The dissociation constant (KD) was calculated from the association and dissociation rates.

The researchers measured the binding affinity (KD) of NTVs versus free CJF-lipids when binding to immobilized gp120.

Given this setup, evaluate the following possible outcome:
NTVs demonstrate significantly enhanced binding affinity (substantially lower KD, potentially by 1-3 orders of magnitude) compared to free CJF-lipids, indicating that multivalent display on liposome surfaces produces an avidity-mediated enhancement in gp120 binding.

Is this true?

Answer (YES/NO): NO